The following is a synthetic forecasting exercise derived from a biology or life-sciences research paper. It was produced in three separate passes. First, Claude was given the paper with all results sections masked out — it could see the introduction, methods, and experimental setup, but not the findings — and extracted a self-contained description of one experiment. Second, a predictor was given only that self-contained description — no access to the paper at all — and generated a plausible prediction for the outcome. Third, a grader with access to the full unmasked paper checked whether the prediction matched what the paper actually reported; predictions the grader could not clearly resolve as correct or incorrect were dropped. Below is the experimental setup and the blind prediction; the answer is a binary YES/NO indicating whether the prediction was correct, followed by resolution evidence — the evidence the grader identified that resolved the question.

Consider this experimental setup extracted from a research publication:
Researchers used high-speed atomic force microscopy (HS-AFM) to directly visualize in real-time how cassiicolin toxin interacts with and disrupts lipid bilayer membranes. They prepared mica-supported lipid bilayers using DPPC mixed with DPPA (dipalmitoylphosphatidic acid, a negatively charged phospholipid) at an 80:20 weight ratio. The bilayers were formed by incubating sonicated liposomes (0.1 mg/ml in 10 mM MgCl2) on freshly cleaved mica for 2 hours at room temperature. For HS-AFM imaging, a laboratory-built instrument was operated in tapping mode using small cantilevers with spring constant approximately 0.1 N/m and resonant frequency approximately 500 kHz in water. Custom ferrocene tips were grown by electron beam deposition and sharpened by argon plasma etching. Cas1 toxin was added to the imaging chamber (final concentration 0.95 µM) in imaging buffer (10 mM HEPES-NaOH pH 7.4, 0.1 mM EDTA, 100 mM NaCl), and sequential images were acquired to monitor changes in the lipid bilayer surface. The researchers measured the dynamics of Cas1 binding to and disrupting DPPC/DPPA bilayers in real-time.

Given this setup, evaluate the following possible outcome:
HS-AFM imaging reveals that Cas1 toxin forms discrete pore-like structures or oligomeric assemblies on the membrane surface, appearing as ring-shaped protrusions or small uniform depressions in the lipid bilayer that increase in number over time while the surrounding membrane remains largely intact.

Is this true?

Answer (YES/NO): NO